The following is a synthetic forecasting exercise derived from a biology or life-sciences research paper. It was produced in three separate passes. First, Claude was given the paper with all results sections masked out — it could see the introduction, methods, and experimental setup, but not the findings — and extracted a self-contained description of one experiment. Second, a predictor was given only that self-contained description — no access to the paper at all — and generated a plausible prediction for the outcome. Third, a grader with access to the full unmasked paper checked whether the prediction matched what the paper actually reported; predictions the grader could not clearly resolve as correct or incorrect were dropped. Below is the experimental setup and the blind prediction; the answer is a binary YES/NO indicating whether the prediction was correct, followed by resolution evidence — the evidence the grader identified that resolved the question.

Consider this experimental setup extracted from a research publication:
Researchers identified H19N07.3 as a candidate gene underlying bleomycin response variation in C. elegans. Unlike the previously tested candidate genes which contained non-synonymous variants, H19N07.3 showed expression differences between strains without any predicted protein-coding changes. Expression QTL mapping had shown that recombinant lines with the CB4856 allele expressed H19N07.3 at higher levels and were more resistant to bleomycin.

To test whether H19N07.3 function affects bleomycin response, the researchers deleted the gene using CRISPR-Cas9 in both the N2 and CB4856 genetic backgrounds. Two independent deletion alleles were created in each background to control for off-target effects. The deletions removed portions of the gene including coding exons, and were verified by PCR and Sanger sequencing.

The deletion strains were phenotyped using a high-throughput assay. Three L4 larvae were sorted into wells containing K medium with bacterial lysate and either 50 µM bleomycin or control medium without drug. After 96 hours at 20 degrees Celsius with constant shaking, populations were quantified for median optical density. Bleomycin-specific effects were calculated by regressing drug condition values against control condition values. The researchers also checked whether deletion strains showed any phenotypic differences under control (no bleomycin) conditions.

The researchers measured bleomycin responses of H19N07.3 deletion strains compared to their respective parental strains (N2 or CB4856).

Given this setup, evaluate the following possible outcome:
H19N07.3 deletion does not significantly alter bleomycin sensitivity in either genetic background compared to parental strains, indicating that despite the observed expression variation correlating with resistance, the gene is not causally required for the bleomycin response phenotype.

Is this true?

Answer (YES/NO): NO